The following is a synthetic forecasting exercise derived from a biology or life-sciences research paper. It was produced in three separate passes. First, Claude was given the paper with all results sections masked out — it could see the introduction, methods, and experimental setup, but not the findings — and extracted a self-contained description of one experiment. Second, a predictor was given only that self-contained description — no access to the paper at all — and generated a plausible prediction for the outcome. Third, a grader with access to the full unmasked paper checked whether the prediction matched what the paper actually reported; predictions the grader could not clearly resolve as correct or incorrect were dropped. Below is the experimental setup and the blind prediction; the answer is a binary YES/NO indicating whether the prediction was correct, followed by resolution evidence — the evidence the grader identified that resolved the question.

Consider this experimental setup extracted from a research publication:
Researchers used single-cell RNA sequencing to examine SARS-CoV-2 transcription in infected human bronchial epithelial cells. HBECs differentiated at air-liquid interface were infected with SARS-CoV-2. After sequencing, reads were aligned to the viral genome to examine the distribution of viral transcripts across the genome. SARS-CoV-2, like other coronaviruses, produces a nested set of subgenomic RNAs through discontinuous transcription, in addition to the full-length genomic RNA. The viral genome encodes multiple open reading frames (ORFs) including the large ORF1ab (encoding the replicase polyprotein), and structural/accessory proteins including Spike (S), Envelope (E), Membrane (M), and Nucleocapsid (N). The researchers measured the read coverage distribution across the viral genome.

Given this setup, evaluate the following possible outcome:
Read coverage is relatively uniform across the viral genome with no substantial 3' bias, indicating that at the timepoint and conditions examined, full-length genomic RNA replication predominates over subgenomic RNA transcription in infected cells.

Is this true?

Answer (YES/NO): NO